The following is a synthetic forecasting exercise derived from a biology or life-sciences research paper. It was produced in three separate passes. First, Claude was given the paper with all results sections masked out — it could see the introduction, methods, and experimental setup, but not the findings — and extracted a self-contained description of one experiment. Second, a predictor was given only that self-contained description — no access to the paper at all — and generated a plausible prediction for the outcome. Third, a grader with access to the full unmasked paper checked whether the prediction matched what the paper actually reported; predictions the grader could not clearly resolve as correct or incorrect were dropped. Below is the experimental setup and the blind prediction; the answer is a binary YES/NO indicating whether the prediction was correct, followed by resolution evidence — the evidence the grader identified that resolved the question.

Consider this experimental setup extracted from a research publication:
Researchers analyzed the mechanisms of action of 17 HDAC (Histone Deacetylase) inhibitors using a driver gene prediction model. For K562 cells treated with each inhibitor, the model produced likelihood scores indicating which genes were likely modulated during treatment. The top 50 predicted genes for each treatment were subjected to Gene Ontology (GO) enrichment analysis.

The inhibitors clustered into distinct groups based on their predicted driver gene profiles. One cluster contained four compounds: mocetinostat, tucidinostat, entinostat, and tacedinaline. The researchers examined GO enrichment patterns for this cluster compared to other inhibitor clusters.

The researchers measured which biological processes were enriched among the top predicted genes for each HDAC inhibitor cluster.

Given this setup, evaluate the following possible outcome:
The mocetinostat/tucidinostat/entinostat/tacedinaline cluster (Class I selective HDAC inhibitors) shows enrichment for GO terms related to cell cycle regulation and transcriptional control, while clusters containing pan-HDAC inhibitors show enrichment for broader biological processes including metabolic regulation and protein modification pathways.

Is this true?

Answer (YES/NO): NO